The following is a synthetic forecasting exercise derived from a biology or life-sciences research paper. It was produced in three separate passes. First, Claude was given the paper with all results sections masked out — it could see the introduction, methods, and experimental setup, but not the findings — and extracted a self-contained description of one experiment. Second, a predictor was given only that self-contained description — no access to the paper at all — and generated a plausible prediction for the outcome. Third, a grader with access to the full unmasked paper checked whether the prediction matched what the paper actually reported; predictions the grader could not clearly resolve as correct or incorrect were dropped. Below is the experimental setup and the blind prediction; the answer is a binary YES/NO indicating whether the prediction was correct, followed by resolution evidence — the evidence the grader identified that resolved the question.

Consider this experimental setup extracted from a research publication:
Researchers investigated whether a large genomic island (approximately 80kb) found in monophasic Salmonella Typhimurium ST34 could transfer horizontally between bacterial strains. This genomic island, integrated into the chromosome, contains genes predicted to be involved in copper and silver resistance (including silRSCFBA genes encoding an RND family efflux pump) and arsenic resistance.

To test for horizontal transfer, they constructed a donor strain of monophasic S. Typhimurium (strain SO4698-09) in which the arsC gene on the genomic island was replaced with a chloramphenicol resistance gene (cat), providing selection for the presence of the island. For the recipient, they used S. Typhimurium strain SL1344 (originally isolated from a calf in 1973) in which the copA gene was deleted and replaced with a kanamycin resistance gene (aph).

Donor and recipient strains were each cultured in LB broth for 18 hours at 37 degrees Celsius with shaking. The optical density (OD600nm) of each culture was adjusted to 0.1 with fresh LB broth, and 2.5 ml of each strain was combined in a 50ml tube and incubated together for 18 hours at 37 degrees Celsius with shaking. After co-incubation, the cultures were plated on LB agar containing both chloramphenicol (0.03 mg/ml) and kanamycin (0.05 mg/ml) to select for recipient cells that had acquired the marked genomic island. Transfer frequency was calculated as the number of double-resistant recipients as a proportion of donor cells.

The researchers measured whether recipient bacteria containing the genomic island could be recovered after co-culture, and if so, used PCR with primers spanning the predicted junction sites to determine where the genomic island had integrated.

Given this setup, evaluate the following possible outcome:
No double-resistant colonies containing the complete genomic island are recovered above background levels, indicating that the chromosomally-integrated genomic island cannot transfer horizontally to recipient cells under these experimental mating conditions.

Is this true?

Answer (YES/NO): NO